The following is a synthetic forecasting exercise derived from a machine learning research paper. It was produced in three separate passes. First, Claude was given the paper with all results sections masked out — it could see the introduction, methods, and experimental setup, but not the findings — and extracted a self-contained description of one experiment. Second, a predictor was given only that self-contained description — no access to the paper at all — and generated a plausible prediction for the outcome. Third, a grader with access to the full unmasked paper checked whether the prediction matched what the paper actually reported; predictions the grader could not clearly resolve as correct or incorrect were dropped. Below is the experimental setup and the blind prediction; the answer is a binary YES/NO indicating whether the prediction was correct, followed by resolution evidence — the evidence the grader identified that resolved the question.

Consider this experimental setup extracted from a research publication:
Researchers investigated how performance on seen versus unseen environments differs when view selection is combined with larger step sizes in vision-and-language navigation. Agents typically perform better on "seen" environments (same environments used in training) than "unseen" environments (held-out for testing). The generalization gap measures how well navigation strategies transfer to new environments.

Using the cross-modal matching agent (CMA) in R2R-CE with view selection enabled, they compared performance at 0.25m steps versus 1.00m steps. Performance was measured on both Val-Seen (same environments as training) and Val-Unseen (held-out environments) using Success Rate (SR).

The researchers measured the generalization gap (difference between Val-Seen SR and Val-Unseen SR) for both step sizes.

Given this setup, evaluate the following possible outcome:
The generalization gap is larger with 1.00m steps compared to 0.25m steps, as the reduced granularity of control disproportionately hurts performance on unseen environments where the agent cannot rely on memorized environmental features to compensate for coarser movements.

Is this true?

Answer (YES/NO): NO